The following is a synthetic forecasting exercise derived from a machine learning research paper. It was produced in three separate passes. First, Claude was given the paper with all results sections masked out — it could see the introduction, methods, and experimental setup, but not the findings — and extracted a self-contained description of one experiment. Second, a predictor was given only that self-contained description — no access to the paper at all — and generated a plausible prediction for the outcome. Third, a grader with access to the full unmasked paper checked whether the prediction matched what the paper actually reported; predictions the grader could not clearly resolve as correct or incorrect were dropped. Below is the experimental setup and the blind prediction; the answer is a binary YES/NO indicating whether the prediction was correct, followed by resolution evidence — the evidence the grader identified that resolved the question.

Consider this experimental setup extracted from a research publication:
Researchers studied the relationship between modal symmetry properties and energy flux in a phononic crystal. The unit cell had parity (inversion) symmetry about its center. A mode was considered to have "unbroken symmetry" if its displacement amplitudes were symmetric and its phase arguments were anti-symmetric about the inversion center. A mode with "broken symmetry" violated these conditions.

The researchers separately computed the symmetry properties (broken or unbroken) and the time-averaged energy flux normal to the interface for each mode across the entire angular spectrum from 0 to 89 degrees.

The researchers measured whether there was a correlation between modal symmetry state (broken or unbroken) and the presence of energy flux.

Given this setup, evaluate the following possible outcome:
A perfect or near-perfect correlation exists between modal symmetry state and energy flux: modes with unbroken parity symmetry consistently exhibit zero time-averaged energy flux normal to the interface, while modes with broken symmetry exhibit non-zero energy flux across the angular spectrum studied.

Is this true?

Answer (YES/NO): NO